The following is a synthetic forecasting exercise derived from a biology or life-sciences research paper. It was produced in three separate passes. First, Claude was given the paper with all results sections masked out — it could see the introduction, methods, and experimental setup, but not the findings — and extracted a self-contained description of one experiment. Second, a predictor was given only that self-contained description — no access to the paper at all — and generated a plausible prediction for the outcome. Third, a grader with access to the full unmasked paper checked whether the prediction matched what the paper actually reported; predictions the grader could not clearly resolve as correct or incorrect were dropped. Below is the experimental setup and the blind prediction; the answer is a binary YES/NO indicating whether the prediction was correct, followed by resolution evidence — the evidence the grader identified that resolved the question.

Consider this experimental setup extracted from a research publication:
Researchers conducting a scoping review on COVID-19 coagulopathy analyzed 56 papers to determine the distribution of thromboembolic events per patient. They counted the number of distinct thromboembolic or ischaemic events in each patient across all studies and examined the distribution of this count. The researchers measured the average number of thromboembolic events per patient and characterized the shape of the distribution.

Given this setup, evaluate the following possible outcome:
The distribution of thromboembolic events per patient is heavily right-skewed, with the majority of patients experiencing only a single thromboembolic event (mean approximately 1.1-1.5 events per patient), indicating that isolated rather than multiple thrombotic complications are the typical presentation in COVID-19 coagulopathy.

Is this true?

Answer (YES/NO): YES